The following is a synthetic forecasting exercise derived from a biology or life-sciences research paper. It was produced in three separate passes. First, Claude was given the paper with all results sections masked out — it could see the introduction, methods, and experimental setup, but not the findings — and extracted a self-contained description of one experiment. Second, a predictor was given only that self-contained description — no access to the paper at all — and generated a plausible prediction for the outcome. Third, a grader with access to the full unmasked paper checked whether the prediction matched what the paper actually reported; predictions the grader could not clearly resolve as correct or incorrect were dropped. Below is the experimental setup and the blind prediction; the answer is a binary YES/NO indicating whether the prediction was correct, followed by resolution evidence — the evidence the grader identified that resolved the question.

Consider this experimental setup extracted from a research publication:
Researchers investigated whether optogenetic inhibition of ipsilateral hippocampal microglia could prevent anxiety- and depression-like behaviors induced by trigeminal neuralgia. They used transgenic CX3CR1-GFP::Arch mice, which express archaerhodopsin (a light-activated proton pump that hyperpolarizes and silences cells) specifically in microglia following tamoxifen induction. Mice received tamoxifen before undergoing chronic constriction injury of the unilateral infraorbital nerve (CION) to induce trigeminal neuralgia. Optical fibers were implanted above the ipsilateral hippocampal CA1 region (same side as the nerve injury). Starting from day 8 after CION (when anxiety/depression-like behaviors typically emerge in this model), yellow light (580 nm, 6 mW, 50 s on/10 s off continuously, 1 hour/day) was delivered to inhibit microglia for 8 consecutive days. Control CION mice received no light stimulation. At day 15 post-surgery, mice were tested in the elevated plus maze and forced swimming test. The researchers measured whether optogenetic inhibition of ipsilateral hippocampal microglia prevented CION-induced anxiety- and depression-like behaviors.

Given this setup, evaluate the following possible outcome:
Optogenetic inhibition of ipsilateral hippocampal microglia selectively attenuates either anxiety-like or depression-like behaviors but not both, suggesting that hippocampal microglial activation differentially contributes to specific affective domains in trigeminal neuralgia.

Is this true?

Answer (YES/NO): NO